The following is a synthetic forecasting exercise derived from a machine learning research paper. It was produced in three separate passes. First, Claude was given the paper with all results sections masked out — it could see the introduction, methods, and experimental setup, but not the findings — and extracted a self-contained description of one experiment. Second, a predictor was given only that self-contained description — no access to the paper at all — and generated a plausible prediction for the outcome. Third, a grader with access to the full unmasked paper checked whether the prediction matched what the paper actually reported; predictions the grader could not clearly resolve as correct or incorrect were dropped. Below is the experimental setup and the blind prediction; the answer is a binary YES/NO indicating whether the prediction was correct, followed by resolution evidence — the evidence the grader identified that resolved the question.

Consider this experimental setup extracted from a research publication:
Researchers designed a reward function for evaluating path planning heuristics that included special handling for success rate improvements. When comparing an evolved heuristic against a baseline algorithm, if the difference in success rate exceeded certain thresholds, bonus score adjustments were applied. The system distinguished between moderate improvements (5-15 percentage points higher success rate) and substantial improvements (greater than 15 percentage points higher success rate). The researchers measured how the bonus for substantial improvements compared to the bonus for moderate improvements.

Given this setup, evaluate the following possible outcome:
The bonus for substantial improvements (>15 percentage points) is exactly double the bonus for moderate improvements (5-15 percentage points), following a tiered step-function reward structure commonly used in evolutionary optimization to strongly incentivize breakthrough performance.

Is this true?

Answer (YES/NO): YES